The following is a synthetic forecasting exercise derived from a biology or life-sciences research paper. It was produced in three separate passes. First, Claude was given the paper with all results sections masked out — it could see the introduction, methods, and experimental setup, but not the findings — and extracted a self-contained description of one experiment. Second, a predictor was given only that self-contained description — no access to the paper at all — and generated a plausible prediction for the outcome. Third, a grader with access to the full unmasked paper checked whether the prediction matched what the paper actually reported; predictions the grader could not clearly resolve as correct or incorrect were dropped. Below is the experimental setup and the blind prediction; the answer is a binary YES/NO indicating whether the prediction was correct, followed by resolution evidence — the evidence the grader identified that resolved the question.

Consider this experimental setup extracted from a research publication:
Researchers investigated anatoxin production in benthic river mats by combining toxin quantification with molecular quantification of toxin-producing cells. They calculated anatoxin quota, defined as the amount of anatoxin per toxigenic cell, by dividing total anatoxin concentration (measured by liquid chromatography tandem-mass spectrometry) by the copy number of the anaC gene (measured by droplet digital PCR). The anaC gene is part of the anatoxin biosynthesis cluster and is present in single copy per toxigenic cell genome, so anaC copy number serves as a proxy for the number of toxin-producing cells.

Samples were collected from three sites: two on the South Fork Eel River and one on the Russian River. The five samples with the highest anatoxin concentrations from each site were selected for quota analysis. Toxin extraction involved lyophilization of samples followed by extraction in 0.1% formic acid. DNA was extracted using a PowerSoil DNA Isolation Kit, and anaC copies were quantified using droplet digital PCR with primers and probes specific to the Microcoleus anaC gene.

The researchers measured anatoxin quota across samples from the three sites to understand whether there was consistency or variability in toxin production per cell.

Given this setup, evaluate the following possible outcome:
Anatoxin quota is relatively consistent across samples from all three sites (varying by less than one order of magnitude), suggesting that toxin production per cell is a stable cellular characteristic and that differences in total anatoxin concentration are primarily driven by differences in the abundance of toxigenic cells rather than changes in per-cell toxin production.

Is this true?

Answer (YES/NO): YES